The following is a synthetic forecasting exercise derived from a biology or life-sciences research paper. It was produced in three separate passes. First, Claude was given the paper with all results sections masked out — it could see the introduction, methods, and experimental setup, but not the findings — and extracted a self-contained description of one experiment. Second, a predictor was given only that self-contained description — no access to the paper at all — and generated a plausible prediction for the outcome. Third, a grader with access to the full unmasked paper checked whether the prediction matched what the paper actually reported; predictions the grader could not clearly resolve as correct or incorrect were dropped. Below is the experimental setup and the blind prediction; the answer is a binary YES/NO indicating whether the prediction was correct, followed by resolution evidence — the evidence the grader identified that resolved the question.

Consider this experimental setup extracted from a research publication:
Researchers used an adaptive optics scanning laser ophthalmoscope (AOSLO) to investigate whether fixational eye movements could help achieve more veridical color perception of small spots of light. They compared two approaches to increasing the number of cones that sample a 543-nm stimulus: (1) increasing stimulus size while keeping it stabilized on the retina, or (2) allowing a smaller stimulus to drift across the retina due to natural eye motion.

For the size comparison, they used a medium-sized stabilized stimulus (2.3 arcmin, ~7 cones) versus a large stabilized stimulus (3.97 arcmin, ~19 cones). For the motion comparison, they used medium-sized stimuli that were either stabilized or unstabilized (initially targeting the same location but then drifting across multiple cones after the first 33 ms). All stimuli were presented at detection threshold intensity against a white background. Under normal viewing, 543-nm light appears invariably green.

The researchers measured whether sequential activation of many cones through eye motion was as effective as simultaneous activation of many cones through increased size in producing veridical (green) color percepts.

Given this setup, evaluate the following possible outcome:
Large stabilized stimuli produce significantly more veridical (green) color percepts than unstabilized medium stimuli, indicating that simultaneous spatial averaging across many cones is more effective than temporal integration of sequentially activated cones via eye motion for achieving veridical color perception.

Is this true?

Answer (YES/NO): YES